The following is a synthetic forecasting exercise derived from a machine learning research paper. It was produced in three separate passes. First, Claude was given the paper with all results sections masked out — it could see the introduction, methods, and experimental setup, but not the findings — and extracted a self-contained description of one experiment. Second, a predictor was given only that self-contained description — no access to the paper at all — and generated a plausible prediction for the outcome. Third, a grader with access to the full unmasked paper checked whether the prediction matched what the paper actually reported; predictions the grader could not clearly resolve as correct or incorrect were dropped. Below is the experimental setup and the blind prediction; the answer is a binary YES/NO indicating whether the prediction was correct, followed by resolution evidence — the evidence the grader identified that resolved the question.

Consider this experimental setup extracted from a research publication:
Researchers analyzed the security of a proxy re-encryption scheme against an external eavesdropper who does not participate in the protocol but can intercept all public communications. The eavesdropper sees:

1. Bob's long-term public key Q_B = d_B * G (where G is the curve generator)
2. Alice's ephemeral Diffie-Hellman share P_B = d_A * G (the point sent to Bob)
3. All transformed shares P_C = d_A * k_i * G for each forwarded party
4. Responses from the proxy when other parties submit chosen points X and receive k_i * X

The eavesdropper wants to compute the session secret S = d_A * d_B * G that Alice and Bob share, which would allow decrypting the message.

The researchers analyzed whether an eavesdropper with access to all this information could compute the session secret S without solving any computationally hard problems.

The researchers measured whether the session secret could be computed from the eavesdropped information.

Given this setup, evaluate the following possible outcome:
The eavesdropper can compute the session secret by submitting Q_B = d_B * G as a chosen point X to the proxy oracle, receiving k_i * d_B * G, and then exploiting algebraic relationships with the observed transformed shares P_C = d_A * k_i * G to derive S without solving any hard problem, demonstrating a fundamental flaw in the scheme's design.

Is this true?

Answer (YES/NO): NO